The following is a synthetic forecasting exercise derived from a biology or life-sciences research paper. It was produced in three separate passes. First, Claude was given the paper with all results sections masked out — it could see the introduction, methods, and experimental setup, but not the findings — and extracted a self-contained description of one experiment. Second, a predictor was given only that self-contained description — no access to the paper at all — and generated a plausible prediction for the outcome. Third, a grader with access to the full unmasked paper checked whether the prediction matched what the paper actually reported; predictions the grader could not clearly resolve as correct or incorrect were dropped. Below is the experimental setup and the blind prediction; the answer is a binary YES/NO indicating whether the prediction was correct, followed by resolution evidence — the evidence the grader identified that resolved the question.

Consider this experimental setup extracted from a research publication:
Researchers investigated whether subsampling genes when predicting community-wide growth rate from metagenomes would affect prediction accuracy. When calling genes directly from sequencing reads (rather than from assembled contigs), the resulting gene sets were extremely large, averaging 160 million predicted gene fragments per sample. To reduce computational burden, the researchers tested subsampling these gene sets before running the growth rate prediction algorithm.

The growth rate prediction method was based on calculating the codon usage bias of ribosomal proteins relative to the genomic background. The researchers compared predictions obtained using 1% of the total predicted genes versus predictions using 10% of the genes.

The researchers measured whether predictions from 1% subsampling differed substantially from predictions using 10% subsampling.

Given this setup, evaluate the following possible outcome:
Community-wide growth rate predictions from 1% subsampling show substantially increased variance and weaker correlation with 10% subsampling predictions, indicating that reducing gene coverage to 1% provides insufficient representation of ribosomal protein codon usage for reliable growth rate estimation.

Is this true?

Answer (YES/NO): NO